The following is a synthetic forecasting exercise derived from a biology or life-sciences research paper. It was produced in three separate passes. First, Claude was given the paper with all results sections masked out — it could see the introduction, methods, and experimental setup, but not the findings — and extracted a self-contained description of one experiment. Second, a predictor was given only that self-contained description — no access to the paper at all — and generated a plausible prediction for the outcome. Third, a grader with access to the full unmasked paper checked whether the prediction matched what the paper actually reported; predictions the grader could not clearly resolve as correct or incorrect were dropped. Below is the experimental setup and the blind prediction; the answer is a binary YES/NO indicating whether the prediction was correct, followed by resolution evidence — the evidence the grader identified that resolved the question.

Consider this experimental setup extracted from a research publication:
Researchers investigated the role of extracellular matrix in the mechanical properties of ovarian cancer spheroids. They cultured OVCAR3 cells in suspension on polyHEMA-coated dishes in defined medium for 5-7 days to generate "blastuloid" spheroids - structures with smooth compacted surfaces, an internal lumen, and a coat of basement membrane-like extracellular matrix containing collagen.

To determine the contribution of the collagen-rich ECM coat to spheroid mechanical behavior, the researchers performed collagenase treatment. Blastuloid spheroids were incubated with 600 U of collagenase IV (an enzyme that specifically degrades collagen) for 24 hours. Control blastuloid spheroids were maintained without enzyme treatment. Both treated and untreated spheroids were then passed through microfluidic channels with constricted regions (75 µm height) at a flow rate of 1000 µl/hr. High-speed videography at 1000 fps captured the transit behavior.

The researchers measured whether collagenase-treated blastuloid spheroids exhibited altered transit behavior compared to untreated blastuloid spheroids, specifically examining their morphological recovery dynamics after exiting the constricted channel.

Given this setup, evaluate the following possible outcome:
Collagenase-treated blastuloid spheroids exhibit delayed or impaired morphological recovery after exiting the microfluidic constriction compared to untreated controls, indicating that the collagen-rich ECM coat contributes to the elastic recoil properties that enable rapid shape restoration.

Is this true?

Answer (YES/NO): YES